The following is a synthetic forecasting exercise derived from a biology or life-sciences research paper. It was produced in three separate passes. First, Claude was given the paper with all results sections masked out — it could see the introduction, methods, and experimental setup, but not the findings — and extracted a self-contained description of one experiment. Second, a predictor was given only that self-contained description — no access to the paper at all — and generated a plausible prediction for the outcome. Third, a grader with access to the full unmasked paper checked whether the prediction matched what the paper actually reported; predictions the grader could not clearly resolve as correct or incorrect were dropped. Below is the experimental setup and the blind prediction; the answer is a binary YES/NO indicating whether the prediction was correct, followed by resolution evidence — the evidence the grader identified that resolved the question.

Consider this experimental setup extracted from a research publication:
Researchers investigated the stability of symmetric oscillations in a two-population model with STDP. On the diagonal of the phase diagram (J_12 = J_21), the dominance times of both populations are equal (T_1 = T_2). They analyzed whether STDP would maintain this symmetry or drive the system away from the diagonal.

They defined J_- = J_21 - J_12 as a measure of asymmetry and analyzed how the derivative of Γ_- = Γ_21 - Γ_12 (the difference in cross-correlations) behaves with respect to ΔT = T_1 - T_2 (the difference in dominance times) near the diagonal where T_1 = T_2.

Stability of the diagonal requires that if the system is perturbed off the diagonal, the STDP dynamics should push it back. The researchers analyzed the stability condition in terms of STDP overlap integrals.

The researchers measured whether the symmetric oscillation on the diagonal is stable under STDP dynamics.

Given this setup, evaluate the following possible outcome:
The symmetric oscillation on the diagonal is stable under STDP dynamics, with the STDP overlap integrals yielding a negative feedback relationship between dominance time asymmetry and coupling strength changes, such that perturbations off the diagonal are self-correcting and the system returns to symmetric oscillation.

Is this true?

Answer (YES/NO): NO